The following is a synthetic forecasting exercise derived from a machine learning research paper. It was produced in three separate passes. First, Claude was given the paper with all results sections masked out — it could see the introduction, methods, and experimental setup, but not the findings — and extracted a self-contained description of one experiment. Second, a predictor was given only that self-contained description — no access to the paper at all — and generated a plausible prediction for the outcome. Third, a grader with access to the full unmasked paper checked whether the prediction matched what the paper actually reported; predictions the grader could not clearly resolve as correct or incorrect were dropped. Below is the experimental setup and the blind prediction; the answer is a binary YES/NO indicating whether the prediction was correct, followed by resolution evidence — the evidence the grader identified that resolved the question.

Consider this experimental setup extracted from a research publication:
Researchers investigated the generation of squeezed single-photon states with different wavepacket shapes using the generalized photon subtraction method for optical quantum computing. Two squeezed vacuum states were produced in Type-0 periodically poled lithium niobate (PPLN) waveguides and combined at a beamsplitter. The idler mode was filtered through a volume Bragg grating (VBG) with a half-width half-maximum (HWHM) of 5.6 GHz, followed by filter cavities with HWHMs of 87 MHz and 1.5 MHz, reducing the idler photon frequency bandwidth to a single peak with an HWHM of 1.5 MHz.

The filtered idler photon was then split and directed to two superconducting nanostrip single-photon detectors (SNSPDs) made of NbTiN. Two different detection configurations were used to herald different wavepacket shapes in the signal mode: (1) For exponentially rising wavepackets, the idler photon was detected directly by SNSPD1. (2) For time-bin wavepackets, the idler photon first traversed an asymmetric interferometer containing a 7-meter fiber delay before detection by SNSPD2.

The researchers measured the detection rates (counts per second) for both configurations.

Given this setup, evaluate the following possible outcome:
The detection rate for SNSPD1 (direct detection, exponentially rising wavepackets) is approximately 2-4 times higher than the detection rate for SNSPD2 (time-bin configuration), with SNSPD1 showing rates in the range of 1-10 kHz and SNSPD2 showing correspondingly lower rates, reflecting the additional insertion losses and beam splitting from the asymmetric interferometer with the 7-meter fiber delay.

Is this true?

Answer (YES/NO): NO